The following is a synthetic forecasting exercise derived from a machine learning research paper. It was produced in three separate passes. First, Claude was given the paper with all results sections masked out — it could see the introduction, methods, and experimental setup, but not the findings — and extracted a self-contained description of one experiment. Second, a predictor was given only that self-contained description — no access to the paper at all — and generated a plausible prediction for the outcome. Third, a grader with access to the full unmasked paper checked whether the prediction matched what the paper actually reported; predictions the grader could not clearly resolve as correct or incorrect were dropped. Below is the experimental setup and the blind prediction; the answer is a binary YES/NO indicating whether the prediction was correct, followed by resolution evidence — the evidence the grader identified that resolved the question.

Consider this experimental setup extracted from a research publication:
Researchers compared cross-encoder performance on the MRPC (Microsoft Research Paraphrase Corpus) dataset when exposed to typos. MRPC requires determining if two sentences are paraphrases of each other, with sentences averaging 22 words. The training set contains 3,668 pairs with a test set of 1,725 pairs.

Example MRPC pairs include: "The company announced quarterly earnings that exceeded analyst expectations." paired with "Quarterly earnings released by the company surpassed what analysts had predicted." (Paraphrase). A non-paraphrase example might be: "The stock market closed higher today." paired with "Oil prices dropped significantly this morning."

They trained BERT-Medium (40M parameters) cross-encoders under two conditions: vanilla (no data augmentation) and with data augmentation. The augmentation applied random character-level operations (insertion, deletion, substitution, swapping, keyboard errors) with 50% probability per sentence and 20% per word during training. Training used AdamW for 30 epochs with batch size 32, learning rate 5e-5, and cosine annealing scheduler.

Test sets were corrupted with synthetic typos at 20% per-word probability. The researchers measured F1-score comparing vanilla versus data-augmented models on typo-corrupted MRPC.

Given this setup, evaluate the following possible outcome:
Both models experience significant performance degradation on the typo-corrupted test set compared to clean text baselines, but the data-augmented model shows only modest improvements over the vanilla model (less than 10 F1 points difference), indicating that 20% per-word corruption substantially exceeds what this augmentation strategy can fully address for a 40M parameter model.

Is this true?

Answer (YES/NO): NO